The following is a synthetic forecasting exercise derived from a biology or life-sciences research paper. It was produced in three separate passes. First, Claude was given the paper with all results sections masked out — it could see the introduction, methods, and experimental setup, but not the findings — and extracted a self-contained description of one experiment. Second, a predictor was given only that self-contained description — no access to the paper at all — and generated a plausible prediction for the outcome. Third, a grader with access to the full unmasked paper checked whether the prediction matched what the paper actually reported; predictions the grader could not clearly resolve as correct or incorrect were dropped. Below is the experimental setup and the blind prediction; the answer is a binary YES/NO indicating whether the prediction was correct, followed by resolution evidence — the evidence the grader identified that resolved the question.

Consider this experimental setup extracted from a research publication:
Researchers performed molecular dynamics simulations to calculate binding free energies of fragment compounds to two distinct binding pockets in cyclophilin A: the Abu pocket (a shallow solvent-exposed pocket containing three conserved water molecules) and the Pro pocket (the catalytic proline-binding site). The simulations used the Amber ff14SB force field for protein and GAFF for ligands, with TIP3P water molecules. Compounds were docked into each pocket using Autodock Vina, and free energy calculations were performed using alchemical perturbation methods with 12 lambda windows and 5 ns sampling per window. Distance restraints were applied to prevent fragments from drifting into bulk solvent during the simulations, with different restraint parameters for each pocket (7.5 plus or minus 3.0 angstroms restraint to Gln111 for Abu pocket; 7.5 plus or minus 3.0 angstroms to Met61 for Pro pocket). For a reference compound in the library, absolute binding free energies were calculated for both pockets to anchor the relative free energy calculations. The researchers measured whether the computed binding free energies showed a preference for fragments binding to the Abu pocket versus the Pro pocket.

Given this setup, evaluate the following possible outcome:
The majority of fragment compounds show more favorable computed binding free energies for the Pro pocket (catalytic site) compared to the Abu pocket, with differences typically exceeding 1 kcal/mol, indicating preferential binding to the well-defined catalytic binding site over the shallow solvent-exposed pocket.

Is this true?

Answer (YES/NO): NO